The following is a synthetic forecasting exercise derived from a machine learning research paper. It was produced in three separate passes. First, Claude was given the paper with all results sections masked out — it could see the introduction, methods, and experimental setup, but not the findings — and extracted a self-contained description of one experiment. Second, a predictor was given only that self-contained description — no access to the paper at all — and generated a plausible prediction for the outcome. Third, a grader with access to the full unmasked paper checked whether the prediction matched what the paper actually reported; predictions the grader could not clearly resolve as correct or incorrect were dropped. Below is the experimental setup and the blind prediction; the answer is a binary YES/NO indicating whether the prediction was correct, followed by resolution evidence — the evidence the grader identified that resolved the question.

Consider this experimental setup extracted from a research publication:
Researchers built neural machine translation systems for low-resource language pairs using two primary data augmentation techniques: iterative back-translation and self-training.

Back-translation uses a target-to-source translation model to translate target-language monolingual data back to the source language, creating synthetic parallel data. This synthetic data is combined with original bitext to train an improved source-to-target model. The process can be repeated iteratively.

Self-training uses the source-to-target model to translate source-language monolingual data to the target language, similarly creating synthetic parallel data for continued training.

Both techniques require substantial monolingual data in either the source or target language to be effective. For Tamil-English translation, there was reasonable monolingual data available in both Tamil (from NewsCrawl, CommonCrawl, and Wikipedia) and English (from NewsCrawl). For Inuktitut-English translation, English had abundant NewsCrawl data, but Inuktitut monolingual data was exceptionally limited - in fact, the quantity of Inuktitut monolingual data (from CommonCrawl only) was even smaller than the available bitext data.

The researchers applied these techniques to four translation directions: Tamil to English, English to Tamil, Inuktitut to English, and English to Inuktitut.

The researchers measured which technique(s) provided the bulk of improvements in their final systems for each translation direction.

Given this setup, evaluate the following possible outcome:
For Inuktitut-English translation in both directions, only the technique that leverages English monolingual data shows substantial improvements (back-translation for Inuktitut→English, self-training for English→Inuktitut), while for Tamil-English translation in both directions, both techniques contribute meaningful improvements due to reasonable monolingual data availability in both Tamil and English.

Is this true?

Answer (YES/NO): NO